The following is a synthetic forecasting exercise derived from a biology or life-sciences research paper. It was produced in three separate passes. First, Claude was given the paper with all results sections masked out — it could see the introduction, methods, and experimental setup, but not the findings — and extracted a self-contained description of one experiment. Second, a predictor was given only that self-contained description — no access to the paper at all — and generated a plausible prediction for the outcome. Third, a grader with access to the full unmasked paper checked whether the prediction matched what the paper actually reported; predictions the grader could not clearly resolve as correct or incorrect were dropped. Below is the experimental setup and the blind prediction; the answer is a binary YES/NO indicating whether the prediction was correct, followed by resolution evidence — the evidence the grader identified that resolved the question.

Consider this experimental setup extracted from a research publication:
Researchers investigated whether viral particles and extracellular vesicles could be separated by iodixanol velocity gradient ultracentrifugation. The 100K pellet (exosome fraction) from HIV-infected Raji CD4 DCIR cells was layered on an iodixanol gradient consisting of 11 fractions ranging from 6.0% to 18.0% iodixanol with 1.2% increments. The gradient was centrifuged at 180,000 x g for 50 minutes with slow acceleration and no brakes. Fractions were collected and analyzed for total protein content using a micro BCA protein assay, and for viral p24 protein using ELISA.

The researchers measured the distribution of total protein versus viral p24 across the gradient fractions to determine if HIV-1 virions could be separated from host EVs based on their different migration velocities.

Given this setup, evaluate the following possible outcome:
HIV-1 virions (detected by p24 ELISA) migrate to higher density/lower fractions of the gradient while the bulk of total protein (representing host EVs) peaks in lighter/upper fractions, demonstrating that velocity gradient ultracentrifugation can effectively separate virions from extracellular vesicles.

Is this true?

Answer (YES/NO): NO